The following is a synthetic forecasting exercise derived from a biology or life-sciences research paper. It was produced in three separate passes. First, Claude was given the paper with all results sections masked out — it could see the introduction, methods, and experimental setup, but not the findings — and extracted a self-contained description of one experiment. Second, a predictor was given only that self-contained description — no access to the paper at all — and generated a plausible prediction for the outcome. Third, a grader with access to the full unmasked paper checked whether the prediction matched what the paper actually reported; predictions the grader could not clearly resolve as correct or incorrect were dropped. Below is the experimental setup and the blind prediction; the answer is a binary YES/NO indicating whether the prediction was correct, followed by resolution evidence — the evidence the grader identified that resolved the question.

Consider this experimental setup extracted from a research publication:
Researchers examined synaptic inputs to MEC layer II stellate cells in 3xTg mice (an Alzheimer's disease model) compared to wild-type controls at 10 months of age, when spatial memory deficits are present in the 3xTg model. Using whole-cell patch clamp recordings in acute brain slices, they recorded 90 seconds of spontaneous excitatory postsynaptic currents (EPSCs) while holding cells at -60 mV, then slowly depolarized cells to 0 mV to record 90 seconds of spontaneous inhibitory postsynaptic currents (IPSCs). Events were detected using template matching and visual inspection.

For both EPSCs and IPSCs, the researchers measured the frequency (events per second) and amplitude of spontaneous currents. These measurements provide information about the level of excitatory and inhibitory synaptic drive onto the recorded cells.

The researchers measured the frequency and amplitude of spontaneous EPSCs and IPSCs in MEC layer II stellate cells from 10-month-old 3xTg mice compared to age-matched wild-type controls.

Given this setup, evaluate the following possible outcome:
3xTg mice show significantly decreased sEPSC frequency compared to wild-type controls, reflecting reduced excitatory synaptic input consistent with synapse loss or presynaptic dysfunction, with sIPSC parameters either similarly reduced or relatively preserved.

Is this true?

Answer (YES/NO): NO